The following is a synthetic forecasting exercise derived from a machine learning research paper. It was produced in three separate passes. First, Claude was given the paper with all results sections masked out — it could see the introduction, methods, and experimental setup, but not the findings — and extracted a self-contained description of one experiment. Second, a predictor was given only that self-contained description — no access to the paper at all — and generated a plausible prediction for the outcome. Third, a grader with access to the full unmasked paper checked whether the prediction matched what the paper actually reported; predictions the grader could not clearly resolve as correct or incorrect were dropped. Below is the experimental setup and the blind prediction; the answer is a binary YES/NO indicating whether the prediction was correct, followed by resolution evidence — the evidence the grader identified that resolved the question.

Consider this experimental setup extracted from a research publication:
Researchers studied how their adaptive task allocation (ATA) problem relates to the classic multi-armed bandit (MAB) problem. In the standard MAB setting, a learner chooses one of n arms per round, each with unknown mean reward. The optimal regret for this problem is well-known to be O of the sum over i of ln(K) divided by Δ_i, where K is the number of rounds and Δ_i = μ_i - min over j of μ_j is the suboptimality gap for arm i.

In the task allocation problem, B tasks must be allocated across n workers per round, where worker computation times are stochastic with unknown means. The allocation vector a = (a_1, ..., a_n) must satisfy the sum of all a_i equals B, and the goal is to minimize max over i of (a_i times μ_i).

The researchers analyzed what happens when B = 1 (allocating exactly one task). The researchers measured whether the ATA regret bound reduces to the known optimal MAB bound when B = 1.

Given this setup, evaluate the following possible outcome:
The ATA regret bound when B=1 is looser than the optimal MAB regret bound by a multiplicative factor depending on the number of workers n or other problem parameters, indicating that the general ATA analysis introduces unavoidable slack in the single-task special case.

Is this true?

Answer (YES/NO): NO